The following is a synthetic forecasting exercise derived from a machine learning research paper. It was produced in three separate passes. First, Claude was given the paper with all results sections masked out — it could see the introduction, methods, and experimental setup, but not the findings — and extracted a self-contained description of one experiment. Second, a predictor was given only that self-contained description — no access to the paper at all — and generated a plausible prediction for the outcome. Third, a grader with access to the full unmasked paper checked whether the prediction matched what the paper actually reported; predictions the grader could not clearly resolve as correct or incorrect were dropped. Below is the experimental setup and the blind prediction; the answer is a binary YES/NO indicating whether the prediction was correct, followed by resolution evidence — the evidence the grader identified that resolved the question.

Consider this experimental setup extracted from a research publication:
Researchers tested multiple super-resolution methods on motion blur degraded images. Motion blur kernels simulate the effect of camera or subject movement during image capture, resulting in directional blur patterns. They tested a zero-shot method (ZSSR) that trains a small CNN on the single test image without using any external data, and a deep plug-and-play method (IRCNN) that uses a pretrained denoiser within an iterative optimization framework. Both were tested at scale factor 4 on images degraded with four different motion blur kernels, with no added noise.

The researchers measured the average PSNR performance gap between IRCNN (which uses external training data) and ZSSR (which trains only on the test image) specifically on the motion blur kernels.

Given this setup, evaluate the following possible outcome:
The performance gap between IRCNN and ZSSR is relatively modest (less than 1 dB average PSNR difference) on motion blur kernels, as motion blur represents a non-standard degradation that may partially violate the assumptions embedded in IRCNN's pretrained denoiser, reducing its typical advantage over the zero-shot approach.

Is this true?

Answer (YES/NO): NO